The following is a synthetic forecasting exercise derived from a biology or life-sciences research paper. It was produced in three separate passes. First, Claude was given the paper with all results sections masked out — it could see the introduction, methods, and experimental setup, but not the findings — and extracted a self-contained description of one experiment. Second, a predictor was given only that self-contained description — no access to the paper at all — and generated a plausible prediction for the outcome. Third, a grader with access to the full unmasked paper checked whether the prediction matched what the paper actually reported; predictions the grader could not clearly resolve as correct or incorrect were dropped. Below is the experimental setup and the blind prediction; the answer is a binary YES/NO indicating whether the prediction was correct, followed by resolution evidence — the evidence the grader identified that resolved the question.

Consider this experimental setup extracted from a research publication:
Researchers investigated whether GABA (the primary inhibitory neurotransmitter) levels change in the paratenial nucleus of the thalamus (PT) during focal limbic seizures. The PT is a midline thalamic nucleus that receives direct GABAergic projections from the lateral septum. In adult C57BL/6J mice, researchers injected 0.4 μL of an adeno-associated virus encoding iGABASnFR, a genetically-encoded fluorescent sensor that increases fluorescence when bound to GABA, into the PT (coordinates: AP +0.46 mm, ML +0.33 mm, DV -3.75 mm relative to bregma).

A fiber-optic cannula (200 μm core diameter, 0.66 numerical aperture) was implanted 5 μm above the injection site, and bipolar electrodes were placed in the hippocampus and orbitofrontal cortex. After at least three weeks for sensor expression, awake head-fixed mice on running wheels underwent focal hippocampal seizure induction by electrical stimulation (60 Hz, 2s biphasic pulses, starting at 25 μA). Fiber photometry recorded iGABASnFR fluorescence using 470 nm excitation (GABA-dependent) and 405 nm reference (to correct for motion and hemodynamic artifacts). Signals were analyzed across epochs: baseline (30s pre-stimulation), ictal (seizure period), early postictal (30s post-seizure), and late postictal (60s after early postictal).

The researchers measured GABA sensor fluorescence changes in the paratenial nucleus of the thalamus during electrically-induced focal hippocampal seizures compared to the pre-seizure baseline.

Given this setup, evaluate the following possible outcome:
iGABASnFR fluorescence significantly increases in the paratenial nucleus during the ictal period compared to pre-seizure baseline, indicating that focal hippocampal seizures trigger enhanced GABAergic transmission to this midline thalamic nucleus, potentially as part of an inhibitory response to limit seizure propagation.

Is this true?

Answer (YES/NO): YES